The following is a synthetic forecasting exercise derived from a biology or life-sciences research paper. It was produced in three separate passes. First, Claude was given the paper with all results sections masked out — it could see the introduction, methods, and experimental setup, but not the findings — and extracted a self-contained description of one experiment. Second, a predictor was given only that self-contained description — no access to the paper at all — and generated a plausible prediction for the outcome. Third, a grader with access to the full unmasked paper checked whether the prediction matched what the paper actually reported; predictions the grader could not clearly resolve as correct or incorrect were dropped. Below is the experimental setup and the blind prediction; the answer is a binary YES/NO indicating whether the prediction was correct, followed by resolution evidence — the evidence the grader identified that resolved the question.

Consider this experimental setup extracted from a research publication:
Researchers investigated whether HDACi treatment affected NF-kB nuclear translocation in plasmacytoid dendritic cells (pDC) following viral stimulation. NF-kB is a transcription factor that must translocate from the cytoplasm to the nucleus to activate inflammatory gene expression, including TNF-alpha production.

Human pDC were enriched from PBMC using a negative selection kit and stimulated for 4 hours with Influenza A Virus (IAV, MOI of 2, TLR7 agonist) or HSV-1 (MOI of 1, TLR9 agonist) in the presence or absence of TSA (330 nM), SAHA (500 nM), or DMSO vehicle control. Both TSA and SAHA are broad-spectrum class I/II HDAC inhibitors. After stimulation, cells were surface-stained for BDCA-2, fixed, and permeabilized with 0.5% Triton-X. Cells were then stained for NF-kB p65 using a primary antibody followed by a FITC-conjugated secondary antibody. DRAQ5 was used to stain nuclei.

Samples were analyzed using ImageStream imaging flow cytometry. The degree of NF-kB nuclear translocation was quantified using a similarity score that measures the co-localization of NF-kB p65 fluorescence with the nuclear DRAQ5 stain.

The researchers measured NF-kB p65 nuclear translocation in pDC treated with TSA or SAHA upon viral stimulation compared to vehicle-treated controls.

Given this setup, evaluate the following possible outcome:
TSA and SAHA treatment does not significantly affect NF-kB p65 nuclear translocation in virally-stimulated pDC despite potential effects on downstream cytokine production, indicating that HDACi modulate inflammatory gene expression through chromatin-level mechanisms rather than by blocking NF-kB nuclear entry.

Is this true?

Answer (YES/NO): NO